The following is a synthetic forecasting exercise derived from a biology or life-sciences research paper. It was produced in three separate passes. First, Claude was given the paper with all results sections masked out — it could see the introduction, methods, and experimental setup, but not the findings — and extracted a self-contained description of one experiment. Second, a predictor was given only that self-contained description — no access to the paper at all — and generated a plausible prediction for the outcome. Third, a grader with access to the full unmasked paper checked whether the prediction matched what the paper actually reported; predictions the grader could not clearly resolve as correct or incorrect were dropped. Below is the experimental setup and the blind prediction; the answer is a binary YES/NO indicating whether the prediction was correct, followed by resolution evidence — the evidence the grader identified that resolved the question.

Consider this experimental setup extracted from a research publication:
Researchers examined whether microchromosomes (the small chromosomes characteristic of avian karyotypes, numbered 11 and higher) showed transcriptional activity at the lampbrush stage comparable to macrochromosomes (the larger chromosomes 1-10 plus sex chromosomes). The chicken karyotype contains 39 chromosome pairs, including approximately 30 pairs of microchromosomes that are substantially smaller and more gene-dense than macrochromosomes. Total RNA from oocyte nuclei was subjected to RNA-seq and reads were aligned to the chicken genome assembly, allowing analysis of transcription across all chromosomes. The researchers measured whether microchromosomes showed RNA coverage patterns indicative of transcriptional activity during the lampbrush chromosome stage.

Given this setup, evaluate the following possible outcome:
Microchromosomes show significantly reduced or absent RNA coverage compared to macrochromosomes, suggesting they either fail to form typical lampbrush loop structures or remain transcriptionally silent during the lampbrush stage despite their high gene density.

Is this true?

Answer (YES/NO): NO